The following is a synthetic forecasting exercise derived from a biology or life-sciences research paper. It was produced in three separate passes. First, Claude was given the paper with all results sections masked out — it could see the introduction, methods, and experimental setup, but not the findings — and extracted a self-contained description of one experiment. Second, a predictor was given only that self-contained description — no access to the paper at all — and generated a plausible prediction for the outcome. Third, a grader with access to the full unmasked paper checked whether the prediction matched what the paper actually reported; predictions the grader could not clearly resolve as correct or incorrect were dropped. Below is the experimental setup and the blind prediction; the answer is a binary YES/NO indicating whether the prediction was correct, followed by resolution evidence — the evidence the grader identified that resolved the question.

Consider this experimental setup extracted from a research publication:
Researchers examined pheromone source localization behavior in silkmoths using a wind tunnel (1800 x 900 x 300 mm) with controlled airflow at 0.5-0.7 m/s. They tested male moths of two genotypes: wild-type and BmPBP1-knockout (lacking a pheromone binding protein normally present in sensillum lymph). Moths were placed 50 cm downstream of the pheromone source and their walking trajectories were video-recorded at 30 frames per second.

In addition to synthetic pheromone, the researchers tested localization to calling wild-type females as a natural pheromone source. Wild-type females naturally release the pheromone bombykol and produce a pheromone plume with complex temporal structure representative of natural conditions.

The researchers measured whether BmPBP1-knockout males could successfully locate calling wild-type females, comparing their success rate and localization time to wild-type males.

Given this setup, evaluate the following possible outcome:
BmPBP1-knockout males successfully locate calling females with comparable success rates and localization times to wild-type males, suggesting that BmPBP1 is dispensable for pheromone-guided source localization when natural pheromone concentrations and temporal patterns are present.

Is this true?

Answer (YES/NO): NO